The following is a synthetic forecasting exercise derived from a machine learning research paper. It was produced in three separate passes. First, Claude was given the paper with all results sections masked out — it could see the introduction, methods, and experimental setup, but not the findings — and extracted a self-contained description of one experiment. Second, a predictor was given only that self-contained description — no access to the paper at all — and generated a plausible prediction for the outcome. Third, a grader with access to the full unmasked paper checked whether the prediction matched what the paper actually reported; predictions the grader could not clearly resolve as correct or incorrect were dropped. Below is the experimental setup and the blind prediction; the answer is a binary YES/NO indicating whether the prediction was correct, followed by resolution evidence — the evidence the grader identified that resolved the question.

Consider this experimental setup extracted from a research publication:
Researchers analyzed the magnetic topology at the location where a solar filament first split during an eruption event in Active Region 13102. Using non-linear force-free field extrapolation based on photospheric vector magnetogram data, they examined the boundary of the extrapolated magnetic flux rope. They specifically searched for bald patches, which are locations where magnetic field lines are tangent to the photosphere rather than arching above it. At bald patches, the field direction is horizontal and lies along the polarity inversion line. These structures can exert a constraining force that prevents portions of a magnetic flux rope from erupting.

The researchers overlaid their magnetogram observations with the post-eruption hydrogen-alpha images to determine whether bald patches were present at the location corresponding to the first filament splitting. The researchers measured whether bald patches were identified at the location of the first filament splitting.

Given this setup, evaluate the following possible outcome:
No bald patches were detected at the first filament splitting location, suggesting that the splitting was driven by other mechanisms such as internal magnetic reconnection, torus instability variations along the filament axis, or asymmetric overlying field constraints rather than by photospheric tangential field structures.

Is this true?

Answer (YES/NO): NO